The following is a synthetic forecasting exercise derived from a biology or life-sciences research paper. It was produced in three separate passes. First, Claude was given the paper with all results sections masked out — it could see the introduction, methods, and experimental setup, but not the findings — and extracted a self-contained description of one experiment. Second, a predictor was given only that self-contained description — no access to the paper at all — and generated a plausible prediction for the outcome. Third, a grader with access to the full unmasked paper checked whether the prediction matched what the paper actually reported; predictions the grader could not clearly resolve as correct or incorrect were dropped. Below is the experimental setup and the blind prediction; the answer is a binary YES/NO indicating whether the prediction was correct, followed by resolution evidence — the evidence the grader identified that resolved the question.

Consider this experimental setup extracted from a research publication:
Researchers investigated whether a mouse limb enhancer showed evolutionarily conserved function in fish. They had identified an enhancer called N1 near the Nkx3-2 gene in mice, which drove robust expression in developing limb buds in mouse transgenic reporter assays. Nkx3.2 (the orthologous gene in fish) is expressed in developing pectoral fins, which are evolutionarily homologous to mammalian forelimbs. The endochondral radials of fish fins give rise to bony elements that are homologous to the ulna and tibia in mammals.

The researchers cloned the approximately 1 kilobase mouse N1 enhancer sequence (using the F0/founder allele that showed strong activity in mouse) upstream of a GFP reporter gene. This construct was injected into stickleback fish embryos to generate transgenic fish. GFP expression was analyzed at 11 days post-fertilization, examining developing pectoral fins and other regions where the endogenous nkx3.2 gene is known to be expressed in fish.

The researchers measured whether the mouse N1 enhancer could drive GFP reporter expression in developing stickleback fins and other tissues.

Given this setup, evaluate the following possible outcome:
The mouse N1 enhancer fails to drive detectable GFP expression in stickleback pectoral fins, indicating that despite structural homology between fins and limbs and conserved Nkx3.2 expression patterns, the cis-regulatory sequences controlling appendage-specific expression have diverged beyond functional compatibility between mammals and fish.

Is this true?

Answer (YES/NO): NO